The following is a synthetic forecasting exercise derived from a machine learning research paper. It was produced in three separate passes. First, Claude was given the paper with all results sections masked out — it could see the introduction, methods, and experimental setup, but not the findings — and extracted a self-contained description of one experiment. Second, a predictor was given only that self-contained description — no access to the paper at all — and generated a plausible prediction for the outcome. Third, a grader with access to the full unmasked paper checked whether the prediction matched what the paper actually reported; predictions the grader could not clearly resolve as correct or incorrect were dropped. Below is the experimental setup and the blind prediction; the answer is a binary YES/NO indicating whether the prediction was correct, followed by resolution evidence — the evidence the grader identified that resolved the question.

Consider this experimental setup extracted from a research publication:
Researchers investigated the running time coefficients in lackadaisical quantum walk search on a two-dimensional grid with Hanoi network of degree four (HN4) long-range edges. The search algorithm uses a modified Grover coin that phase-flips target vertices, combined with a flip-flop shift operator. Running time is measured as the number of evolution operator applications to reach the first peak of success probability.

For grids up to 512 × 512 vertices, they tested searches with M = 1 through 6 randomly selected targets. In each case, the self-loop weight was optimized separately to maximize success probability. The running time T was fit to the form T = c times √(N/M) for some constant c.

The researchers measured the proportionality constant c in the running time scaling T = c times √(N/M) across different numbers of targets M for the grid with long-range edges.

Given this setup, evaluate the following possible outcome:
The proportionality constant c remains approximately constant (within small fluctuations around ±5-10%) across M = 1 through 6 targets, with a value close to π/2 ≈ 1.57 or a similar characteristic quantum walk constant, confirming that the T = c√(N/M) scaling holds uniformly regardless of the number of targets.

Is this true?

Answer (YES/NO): NO